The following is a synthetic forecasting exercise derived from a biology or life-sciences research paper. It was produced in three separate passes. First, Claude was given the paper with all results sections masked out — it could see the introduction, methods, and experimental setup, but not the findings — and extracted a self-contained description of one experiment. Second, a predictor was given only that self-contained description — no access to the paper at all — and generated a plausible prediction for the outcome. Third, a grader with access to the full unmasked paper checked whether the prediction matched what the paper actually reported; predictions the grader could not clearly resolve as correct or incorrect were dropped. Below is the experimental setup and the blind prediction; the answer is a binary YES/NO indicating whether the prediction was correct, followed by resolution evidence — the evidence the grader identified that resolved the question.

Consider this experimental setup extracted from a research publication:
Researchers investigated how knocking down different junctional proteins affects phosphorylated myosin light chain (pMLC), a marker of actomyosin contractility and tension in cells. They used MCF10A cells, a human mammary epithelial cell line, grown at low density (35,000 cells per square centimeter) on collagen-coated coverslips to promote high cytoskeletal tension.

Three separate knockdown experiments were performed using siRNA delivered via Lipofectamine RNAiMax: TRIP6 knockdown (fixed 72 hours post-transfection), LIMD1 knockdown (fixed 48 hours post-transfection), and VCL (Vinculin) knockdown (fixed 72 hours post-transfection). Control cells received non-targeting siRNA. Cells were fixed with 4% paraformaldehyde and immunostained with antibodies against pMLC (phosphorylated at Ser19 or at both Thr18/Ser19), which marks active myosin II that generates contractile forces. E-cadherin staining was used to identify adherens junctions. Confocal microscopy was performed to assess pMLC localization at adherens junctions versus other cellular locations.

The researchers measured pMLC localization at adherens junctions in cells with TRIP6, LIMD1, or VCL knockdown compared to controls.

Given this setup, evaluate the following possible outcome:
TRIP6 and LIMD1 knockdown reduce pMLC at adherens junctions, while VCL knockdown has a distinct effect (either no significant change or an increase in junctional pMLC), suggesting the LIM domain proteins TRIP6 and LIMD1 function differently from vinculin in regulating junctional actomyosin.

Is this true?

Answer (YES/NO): NO